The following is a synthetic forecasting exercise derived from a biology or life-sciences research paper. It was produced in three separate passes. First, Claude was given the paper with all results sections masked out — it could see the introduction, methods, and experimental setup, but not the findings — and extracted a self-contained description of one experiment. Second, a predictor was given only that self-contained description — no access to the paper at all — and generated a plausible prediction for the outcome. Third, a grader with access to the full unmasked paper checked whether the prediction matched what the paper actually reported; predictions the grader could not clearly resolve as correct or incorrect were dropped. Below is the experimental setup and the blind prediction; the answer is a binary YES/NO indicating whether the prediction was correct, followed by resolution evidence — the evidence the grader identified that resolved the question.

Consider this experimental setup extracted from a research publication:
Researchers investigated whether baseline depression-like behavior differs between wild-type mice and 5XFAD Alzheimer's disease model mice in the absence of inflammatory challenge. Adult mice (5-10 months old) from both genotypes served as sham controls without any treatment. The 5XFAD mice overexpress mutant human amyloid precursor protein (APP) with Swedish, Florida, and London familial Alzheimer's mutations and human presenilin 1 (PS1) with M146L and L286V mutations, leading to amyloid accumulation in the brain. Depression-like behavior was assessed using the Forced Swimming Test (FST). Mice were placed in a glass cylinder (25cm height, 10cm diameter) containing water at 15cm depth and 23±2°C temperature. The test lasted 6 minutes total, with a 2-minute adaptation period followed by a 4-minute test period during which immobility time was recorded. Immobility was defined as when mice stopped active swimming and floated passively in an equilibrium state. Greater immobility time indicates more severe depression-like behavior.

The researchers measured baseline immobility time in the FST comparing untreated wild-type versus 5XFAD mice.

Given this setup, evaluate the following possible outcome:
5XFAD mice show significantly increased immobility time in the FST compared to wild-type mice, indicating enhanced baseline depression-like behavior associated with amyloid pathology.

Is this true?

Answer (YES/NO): YES